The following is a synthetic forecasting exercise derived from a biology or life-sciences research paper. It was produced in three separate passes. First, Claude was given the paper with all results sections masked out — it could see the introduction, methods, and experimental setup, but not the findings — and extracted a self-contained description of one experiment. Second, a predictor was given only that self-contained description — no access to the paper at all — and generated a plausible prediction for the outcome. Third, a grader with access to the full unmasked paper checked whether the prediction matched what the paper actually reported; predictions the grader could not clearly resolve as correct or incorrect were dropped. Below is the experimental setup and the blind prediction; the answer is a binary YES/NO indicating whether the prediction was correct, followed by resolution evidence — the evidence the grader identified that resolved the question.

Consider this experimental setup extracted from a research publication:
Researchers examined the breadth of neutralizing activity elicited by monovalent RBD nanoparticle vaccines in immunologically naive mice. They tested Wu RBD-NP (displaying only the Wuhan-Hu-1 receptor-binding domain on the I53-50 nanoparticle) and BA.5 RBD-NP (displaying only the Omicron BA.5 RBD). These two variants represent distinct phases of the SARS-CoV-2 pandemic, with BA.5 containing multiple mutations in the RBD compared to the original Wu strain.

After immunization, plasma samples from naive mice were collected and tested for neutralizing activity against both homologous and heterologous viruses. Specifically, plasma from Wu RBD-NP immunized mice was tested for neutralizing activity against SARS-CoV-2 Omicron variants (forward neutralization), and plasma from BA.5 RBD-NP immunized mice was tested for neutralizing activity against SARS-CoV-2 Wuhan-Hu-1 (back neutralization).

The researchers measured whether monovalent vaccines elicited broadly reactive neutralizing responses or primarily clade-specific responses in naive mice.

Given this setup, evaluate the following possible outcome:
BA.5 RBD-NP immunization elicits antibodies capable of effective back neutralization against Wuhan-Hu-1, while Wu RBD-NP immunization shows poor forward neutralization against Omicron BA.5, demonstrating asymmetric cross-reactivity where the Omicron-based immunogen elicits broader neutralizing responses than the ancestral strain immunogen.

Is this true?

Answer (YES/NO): NO